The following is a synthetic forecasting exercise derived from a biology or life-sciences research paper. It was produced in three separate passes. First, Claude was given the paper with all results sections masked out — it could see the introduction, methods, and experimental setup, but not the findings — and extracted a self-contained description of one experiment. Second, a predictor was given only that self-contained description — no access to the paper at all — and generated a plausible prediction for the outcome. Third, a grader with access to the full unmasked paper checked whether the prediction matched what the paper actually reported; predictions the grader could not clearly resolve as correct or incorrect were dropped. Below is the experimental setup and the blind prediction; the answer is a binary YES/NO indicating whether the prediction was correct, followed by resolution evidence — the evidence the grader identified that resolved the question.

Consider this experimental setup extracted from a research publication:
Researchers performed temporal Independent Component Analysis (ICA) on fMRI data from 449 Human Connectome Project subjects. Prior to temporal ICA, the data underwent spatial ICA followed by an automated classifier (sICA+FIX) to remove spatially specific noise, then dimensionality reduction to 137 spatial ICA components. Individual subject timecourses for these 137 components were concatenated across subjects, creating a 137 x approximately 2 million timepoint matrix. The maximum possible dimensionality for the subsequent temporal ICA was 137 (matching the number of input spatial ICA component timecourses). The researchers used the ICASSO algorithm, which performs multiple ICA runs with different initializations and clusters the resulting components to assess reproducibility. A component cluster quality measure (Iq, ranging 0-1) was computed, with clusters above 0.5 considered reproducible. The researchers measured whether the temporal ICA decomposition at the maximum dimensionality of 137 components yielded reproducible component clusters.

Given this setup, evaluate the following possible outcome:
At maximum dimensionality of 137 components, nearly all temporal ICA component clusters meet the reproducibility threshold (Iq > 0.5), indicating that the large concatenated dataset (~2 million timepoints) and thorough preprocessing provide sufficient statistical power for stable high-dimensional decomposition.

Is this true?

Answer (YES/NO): NO